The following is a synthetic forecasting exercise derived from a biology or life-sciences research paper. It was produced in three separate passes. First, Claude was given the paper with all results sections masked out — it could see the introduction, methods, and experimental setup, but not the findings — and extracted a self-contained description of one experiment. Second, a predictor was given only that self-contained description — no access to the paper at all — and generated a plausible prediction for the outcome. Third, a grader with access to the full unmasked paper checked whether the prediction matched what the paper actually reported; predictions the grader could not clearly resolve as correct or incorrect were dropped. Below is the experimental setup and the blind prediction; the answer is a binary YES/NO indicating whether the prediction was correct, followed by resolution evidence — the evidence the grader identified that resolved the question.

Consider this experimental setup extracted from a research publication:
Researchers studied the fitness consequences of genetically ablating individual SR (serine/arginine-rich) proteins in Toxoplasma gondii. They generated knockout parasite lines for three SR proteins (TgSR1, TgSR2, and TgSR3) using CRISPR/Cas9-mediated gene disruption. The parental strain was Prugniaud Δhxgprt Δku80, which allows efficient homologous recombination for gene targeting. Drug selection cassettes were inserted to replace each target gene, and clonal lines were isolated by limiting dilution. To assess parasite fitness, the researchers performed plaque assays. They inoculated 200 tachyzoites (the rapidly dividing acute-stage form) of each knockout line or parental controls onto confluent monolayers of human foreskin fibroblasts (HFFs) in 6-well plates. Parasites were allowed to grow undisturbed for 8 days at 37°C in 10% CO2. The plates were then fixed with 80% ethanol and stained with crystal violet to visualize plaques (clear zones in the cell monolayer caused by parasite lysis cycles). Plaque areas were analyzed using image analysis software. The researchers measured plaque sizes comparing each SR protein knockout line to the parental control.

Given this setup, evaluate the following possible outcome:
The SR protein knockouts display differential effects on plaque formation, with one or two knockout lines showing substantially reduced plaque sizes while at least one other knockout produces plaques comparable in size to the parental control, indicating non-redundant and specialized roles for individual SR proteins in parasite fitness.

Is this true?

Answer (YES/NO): YES